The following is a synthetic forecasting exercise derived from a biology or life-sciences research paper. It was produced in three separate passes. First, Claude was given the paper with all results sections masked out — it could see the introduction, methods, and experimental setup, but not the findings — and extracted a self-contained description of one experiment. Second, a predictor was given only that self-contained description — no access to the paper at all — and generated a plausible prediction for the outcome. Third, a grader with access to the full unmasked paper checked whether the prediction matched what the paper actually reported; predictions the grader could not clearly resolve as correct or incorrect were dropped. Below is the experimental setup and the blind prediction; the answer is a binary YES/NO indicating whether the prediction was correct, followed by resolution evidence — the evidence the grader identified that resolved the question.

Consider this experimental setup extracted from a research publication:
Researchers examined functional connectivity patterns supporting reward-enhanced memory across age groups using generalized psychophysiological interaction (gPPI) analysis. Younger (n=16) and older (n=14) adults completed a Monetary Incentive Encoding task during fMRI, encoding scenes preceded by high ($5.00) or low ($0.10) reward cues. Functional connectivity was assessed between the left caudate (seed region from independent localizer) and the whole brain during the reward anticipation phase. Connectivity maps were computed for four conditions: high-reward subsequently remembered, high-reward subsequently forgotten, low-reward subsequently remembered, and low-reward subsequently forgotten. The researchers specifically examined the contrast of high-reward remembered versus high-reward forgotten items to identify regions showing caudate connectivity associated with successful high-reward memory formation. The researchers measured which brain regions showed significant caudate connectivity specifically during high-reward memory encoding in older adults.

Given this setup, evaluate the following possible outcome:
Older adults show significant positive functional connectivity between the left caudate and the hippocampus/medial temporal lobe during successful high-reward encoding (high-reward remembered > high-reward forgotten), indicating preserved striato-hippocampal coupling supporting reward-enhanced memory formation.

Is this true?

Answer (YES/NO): NO